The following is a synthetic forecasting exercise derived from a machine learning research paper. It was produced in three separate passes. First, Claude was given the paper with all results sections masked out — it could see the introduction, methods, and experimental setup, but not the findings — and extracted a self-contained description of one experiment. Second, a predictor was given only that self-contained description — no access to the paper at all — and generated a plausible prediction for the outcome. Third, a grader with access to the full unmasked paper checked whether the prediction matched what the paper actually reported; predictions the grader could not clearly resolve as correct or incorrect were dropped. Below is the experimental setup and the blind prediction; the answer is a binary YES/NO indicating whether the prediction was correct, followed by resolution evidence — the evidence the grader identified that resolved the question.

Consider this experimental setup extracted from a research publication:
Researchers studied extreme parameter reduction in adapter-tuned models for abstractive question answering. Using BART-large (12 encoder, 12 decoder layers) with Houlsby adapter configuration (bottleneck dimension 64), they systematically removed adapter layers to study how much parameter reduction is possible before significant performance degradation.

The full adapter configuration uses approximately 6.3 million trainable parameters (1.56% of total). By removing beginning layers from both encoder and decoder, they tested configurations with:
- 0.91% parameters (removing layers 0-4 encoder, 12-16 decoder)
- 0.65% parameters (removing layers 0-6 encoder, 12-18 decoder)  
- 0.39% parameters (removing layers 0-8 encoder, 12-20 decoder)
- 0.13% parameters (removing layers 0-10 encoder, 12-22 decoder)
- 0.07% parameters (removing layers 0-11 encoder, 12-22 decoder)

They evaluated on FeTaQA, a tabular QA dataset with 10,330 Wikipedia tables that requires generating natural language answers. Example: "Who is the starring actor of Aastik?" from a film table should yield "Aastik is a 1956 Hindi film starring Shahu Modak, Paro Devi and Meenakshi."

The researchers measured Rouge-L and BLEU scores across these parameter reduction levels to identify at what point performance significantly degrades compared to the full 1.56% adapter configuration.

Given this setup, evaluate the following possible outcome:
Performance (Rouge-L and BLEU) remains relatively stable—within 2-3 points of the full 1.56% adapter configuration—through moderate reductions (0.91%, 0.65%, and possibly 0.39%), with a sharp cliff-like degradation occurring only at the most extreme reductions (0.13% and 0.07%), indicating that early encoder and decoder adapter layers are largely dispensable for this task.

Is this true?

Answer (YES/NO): NO